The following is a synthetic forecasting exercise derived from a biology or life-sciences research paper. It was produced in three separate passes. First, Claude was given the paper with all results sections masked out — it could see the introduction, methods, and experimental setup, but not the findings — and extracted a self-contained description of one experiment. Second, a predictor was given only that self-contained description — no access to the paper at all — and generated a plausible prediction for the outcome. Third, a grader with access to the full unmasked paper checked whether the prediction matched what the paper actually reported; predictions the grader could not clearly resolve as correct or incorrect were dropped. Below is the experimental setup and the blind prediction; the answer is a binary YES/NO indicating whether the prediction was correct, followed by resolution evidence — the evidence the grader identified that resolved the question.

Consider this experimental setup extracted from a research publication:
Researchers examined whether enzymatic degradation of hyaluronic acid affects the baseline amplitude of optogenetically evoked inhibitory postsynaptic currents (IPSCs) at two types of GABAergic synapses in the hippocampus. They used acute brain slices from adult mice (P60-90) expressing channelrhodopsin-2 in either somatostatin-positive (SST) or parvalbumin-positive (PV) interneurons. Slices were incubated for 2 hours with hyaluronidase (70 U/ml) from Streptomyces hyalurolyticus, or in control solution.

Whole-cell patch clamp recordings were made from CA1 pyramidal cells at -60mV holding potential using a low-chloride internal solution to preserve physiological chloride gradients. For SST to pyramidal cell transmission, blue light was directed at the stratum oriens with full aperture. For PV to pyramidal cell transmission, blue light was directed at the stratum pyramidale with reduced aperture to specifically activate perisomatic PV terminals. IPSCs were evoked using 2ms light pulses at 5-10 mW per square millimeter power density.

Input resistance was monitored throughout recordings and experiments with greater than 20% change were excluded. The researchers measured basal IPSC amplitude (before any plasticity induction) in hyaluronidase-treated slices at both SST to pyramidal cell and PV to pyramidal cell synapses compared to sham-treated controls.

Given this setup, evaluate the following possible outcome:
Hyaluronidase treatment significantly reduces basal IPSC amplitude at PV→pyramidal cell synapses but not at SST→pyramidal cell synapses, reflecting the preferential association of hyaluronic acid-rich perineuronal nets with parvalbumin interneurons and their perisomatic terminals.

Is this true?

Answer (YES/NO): NO